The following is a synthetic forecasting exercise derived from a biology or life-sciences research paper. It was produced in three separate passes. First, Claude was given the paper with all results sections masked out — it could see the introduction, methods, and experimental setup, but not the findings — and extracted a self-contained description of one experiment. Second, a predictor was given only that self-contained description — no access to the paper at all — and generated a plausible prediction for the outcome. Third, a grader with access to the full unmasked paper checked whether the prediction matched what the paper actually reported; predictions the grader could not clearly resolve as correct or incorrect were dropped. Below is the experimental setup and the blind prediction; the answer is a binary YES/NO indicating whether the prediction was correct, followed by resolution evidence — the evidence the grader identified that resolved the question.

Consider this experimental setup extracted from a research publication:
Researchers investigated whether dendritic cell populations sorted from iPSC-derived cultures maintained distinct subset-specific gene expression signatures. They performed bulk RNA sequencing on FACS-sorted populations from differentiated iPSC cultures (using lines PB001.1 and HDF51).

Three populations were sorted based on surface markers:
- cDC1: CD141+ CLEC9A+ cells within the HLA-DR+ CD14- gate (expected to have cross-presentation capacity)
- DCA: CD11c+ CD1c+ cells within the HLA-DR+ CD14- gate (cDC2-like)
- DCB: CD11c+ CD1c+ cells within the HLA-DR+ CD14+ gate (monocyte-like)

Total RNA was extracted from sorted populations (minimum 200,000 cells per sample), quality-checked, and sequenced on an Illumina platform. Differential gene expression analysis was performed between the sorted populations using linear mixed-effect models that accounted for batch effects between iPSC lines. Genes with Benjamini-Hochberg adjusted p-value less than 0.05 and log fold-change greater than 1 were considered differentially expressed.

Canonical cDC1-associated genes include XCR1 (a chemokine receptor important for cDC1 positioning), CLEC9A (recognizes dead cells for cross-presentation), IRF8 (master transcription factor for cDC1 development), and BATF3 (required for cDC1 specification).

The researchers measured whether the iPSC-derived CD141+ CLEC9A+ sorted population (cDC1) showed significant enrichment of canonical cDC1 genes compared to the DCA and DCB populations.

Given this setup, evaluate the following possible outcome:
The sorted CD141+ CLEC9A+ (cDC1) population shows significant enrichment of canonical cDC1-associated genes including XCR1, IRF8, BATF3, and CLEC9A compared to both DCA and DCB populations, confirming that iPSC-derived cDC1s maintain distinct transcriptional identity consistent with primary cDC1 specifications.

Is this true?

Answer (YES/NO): NO